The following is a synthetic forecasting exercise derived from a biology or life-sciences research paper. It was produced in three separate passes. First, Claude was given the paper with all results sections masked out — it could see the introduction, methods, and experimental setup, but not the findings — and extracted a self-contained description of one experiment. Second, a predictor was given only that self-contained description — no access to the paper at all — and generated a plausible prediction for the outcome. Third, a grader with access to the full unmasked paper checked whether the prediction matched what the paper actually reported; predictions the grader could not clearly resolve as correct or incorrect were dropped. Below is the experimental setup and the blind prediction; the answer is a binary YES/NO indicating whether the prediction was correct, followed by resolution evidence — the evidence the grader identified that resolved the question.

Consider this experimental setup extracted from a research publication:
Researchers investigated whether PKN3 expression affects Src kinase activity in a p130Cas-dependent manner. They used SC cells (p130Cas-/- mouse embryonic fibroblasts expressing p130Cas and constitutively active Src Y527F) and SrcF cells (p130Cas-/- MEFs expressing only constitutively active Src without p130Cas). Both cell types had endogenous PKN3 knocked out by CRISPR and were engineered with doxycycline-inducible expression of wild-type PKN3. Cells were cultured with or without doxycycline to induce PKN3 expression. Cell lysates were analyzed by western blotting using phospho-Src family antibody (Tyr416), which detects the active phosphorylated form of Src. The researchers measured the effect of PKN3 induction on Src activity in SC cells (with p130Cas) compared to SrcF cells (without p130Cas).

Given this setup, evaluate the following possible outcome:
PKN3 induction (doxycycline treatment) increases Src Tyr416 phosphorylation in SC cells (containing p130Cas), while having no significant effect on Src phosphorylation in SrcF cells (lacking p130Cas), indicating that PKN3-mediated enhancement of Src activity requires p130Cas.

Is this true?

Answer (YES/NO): YES